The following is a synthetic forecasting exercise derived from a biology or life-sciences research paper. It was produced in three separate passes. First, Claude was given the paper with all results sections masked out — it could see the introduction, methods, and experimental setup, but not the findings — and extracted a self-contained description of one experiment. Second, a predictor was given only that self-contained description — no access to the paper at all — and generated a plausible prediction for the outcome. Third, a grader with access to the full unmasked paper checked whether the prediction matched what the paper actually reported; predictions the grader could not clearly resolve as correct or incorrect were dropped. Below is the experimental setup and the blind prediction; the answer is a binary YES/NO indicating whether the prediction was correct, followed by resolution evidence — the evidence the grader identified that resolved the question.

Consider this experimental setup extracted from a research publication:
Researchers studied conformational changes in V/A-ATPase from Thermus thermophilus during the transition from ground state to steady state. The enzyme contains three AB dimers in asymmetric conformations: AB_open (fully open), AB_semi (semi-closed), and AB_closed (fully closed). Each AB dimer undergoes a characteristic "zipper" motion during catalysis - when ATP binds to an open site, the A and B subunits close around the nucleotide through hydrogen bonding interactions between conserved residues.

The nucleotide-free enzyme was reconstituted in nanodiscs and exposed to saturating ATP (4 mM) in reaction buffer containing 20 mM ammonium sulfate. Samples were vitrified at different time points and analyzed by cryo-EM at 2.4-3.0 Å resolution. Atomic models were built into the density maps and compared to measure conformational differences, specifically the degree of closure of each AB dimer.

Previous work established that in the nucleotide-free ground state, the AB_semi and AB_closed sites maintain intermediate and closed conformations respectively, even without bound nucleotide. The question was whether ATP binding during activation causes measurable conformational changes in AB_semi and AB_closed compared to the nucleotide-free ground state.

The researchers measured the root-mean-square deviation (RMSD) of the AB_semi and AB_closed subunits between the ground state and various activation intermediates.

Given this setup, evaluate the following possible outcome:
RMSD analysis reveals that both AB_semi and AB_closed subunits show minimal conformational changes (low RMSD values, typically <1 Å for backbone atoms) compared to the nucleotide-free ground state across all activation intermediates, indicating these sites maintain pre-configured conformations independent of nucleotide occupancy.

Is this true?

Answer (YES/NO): NO